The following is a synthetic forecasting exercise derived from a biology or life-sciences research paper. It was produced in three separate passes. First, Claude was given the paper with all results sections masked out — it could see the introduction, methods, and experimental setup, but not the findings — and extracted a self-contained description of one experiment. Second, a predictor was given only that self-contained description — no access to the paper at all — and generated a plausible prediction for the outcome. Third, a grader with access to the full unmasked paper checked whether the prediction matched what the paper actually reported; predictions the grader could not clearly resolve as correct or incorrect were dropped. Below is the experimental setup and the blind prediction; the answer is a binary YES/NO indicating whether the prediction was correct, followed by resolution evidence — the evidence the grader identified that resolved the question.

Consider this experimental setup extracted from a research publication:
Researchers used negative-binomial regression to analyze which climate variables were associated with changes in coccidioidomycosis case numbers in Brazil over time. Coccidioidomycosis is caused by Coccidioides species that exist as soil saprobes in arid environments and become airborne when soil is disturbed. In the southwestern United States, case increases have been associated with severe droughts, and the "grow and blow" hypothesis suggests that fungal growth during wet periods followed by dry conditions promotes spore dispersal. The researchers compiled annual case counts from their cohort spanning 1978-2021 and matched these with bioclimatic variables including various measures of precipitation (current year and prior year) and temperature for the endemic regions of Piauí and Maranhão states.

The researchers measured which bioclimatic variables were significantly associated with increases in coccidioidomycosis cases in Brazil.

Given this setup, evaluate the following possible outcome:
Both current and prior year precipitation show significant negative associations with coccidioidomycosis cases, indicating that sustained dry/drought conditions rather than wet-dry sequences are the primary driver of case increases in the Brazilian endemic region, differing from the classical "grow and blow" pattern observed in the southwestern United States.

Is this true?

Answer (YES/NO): YES